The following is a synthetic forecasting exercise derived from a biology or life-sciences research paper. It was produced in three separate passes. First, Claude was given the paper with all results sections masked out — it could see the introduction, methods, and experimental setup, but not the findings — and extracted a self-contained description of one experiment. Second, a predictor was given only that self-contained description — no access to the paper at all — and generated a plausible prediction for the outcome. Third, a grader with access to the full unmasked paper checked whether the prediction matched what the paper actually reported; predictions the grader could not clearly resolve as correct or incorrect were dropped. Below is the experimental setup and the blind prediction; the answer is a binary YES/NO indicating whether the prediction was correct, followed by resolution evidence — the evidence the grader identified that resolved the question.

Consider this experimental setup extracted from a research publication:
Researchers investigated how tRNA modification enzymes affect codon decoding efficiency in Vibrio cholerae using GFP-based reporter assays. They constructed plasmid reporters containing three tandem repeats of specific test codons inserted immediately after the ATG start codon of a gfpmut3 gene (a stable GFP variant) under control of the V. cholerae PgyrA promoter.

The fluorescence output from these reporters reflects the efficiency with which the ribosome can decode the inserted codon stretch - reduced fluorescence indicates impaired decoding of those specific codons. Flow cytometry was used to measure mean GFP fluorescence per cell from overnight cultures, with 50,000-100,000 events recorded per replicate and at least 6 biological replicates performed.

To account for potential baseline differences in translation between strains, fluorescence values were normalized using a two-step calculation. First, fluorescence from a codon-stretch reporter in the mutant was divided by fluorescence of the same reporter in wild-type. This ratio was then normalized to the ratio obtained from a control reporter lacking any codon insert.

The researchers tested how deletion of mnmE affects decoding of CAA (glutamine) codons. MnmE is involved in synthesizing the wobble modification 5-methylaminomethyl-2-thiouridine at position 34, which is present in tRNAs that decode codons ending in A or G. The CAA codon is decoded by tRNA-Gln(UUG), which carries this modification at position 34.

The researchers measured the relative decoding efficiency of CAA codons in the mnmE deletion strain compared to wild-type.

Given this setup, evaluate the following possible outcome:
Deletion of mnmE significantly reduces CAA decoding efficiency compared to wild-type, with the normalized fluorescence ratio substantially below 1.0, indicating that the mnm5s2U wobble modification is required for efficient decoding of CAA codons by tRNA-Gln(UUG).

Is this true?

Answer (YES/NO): NO